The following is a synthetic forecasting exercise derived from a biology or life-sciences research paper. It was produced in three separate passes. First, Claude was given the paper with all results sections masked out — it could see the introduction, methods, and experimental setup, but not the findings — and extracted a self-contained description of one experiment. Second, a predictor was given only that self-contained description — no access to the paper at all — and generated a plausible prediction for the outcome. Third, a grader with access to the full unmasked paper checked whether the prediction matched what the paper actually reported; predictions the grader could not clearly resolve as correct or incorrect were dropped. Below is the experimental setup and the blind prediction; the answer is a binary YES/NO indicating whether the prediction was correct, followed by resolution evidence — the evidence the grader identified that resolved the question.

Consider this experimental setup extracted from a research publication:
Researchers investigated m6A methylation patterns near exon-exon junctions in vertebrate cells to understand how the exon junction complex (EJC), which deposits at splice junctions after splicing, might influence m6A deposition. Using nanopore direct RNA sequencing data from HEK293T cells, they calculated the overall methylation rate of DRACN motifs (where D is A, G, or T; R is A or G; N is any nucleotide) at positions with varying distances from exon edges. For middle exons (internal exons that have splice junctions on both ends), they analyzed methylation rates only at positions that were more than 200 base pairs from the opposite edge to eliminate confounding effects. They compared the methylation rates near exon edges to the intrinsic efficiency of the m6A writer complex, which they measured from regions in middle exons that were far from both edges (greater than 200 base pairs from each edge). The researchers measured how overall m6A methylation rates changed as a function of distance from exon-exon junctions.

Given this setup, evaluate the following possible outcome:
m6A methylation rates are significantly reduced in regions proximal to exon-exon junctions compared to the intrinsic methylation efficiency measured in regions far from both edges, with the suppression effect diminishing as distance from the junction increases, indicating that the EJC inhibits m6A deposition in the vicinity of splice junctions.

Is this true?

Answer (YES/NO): YES